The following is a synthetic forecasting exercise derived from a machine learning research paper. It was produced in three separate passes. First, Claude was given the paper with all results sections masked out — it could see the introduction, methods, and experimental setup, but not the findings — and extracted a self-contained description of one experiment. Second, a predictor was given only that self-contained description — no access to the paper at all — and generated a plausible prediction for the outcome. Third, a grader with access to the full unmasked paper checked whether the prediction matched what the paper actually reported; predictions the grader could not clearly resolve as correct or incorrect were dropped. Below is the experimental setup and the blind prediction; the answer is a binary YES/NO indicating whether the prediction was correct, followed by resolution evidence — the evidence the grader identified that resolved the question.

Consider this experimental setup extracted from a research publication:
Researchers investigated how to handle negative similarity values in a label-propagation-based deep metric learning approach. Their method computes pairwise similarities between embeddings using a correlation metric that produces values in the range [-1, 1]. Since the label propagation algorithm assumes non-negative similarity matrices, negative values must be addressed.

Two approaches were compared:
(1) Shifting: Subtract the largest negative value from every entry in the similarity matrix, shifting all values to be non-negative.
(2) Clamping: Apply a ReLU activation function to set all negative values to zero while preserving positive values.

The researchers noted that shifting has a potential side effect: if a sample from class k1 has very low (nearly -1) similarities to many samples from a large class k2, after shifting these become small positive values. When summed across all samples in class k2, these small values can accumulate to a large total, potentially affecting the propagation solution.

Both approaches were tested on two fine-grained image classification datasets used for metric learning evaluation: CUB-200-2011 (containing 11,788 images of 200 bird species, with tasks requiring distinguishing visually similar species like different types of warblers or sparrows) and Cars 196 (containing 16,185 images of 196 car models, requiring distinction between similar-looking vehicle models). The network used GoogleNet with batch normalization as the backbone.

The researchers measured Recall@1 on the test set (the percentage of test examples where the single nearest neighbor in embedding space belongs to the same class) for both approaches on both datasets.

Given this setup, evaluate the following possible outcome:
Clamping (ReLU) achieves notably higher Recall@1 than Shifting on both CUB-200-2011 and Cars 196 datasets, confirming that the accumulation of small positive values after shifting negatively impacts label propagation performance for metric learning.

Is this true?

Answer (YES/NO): NO